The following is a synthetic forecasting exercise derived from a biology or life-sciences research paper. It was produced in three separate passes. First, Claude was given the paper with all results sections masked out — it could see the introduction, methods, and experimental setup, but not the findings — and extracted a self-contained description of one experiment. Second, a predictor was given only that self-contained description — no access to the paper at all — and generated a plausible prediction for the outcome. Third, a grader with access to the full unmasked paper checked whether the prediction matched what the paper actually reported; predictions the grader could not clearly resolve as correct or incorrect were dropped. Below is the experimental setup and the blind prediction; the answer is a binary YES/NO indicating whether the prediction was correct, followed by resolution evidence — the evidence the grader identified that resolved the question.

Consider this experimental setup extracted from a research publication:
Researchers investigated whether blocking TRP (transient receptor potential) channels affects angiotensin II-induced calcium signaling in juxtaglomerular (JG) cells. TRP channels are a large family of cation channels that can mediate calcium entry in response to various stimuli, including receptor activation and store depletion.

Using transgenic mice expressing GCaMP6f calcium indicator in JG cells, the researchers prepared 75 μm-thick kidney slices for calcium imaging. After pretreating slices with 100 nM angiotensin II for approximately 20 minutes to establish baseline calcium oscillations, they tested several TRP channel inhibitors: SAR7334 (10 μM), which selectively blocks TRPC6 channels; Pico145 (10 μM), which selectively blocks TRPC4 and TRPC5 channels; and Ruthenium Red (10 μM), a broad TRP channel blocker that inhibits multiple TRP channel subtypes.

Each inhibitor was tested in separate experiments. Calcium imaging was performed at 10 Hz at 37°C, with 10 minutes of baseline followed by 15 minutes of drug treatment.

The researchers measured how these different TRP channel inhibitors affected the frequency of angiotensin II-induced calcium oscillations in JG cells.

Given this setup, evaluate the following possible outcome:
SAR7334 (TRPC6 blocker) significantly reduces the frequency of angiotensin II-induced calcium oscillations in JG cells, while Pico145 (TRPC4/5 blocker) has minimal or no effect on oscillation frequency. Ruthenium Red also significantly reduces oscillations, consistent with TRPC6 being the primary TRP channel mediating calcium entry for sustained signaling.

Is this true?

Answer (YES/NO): NO